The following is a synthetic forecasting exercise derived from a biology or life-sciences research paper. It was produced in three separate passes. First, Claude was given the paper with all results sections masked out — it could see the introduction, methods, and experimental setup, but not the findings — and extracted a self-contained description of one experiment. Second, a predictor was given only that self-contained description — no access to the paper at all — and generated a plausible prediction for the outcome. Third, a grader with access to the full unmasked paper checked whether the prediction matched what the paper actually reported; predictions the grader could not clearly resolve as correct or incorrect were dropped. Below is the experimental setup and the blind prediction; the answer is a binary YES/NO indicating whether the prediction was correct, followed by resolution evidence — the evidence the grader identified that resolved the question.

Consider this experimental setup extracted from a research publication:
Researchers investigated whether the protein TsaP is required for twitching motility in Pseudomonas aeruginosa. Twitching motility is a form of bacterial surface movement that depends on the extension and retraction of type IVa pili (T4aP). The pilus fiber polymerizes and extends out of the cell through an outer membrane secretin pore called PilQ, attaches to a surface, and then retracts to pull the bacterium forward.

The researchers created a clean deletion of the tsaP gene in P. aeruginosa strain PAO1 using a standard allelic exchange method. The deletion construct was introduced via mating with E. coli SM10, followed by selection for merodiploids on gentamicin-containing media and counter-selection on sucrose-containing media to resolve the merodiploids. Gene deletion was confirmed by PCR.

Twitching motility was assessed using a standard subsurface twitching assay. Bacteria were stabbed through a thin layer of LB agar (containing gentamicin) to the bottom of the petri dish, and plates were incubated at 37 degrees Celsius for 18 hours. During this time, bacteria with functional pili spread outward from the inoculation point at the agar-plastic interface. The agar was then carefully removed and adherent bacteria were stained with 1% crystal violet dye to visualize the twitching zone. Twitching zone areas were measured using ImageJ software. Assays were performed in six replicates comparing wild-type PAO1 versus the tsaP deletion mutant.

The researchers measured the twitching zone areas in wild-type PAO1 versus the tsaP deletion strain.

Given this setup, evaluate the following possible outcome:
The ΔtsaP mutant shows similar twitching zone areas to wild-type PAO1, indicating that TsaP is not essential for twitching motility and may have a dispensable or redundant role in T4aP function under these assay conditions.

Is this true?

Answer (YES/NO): NO